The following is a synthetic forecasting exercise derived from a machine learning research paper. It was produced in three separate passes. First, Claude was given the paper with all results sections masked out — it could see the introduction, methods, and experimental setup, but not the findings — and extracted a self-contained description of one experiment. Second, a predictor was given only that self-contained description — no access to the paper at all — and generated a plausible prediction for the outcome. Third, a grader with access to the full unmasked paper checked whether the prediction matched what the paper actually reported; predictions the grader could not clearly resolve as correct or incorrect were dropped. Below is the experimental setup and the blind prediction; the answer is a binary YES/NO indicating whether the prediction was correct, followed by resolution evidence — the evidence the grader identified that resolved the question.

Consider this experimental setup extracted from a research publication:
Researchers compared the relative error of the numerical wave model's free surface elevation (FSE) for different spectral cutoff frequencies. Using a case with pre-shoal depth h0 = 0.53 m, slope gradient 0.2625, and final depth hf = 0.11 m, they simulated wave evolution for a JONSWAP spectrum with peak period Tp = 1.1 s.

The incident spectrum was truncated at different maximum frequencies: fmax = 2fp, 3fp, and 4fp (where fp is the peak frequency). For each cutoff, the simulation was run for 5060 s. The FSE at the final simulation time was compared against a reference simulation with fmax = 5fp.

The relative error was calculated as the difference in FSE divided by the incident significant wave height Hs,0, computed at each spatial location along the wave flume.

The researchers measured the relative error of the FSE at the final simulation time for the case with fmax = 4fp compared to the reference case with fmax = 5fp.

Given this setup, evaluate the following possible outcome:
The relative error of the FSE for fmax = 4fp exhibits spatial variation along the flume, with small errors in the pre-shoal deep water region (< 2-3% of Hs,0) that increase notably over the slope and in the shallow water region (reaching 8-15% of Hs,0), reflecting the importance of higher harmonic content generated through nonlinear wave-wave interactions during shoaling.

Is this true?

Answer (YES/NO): NO